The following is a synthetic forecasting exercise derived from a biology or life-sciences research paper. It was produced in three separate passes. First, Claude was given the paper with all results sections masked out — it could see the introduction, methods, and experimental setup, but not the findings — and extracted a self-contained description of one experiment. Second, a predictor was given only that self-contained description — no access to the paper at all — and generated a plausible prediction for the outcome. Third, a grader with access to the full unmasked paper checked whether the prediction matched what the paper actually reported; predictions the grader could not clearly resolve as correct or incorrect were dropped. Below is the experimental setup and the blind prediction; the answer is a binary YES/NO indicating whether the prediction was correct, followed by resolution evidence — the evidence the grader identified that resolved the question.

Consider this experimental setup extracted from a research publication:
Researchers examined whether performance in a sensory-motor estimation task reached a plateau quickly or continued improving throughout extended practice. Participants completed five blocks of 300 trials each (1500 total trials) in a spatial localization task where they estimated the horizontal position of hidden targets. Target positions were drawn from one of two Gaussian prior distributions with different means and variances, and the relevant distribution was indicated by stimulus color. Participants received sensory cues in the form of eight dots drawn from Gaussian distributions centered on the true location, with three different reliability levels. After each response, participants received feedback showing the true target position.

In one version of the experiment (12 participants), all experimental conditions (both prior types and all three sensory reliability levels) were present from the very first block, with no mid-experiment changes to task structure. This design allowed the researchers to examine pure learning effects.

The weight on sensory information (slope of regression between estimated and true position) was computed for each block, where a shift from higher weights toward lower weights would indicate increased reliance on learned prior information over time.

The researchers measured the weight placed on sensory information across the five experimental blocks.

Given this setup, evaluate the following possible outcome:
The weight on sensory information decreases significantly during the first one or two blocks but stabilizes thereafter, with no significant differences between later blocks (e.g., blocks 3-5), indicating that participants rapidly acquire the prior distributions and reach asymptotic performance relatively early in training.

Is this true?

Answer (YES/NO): NO